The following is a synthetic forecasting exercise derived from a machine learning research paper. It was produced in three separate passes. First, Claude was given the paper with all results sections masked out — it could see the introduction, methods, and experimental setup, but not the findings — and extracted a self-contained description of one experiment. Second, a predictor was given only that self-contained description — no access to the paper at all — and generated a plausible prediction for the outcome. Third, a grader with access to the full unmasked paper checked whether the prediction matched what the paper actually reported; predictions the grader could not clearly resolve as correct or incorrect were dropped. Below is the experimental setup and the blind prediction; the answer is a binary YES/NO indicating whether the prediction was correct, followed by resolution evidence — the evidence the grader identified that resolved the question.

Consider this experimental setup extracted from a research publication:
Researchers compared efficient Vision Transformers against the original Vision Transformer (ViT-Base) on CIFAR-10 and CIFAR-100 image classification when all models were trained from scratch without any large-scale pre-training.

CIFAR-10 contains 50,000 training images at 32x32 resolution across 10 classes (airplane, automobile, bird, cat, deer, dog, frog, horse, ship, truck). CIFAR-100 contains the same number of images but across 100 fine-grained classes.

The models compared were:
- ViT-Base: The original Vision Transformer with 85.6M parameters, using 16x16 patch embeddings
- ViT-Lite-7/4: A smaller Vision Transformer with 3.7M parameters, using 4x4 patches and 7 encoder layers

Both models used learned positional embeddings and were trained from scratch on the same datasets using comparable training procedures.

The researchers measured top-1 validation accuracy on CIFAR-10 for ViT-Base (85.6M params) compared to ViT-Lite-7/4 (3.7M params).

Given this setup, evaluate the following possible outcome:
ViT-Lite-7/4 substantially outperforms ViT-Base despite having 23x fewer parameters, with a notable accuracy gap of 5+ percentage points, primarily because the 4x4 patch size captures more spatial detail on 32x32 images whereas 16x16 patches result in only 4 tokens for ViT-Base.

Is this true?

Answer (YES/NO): YES